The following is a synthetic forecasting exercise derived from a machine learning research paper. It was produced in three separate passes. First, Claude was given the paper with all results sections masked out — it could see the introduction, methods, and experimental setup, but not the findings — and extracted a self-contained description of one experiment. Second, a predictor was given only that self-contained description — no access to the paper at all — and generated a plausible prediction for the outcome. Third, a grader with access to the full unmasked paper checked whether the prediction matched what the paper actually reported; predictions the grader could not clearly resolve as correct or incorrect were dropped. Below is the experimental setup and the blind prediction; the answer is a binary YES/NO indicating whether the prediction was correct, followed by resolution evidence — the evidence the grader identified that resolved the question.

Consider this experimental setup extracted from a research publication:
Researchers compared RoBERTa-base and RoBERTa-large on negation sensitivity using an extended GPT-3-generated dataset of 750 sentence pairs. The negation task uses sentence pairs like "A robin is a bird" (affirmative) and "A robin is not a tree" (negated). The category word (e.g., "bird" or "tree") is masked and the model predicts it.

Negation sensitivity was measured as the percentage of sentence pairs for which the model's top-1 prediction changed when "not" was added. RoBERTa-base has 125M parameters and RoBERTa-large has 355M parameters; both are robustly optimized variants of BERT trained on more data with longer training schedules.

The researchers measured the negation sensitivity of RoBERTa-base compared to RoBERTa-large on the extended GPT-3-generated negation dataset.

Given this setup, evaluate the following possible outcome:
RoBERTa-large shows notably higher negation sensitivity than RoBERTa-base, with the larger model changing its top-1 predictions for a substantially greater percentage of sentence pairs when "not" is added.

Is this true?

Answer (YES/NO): NO